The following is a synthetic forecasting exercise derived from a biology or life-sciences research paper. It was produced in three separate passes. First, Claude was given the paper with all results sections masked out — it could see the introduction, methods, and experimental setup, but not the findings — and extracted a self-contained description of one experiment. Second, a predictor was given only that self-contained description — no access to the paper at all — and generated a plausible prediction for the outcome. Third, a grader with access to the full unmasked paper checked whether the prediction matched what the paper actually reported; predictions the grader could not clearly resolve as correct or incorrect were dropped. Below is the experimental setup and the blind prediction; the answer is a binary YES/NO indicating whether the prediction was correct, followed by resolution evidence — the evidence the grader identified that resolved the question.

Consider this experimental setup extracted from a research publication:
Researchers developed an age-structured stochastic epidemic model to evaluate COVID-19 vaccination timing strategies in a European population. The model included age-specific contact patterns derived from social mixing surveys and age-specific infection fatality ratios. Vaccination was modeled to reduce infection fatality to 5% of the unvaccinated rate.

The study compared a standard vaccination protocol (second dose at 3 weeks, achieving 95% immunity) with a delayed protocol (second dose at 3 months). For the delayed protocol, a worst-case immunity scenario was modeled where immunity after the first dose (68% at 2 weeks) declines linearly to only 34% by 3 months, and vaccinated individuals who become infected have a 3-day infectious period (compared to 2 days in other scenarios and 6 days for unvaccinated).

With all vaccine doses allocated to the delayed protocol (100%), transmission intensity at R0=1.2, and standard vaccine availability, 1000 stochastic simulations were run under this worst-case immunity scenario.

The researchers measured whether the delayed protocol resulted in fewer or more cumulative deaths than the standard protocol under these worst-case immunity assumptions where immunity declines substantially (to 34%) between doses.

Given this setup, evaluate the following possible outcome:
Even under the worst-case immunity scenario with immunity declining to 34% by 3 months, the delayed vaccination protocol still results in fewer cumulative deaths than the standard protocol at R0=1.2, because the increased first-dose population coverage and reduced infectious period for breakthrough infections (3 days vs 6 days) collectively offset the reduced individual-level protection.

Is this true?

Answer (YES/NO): YES